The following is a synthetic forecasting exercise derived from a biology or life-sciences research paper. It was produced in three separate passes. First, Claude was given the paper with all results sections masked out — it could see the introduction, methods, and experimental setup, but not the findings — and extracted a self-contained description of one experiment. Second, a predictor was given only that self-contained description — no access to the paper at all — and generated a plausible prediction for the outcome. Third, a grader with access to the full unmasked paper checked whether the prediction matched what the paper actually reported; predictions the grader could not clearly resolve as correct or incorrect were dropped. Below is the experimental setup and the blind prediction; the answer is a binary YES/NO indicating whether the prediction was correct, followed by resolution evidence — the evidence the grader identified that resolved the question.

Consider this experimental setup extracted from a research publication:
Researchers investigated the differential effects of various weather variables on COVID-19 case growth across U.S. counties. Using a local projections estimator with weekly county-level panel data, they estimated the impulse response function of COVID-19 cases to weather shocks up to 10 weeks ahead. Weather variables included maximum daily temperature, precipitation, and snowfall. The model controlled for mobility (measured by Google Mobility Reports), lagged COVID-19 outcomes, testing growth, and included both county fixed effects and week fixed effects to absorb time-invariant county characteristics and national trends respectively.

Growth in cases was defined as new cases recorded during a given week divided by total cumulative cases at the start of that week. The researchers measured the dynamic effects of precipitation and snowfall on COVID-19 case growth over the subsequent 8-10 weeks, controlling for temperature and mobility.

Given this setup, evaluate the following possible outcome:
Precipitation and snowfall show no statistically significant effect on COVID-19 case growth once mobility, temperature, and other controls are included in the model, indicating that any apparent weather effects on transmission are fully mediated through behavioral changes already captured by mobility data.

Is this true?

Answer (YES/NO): NO